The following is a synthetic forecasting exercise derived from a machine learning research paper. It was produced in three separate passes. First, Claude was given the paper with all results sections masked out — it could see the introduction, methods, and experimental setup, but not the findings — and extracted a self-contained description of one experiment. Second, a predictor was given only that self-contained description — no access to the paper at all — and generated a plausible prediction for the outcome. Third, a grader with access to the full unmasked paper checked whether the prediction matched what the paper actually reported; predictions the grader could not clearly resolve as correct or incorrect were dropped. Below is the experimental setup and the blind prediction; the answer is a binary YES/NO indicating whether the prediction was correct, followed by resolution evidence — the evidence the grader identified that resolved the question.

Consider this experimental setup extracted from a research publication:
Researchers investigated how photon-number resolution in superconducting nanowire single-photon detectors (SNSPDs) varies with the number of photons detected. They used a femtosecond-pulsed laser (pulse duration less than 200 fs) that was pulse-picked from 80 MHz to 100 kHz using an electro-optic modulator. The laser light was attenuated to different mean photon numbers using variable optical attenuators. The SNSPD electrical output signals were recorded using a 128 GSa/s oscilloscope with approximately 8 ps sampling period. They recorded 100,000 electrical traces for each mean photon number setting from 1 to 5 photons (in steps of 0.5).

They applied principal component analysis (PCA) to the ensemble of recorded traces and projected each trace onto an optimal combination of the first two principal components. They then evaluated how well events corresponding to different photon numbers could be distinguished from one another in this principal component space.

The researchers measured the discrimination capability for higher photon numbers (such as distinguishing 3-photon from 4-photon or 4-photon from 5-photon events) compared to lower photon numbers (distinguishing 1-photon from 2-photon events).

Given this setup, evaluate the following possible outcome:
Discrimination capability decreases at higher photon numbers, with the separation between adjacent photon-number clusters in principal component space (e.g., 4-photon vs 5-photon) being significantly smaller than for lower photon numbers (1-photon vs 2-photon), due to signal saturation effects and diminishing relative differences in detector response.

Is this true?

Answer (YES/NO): YES